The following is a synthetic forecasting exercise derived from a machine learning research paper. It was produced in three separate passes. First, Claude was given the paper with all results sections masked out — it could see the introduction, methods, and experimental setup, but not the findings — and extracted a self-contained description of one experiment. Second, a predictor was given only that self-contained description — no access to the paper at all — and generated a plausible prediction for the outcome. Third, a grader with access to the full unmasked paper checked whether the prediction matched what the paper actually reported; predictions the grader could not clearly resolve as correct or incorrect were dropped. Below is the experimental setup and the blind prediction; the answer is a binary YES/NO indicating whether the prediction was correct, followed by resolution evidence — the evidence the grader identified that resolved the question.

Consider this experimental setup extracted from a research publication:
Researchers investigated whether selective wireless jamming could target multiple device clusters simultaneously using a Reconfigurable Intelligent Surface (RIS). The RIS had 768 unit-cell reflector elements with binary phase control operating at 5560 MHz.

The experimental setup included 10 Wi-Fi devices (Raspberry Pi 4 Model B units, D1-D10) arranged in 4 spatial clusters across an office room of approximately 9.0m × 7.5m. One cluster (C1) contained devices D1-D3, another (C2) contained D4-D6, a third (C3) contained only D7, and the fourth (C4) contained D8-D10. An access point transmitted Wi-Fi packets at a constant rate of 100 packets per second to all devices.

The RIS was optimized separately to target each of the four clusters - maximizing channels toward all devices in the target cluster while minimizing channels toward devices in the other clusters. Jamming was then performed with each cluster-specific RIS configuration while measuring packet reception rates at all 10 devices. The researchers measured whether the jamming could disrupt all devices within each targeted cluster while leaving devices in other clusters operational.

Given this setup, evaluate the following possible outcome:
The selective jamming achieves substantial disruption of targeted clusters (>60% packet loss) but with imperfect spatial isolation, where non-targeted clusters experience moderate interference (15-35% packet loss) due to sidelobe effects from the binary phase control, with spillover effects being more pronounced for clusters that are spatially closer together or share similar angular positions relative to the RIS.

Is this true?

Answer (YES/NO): NO